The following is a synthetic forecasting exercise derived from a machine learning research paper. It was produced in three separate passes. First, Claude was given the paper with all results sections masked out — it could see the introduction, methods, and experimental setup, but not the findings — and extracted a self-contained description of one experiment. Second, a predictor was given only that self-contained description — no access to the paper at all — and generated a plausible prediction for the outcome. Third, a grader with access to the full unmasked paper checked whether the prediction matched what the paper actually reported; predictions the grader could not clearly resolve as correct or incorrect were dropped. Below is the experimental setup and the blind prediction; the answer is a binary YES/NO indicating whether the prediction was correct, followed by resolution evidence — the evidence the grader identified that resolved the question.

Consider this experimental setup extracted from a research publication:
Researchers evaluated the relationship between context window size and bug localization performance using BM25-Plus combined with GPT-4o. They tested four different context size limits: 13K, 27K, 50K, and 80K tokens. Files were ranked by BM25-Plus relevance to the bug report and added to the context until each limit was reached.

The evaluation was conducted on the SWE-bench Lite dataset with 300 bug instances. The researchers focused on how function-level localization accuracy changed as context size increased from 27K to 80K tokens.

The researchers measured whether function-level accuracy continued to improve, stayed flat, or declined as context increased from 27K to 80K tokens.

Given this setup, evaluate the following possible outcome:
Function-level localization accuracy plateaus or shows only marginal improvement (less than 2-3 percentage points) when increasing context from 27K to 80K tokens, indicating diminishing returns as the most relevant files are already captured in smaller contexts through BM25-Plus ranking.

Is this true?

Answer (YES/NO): YES